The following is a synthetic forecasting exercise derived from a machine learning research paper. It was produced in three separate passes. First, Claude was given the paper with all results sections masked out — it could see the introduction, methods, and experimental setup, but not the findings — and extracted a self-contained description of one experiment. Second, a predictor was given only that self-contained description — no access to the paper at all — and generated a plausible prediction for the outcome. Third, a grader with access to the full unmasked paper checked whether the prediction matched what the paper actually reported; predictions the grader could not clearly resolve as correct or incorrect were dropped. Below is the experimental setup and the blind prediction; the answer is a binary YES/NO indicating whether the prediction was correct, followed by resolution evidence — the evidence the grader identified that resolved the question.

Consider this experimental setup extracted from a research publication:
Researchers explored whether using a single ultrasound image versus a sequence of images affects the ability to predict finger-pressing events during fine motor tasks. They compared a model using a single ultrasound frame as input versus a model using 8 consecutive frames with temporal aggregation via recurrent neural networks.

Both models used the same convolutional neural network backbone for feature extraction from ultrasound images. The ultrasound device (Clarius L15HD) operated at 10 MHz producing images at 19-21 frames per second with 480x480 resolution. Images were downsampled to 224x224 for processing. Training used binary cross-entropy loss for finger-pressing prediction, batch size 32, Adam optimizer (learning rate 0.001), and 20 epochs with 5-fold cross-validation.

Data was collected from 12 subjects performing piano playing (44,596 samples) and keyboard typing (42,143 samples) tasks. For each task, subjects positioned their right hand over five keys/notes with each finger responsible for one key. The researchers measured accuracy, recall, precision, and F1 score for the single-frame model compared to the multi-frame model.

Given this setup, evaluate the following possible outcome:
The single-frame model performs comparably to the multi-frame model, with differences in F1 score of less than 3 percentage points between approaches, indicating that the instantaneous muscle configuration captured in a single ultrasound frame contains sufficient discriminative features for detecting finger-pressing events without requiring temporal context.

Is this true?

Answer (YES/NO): NO